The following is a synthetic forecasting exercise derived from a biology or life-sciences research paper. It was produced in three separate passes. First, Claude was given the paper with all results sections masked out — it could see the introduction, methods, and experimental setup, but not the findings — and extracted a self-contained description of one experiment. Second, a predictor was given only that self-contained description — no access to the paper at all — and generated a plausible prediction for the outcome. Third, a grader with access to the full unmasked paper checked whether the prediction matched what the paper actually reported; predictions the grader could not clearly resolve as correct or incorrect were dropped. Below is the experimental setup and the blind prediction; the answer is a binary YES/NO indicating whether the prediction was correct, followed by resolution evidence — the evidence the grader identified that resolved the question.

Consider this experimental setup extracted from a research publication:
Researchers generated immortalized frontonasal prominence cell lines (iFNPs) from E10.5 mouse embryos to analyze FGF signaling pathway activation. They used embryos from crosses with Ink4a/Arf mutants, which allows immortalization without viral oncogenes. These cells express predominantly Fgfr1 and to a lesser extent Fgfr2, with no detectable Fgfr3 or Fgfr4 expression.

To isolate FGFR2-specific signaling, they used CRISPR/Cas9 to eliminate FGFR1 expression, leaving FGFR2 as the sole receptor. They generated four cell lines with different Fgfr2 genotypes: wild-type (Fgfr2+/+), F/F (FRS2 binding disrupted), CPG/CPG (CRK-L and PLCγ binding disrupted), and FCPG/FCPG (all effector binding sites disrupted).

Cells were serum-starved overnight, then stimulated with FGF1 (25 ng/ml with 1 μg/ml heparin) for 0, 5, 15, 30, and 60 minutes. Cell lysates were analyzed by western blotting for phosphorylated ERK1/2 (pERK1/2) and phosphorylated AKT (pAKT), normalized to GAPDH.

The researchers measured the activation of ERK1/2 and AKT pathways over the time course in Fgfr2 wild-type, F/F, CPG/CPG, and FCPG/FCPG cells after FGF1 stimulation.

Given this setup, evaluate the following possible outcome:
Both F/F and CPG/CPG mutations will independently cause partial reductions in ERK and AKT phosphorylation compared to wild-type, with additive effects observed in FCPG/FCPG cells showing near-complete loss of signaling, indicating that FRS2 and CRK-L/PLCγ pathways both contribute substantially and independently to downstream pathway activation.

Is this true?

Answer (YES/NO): YES